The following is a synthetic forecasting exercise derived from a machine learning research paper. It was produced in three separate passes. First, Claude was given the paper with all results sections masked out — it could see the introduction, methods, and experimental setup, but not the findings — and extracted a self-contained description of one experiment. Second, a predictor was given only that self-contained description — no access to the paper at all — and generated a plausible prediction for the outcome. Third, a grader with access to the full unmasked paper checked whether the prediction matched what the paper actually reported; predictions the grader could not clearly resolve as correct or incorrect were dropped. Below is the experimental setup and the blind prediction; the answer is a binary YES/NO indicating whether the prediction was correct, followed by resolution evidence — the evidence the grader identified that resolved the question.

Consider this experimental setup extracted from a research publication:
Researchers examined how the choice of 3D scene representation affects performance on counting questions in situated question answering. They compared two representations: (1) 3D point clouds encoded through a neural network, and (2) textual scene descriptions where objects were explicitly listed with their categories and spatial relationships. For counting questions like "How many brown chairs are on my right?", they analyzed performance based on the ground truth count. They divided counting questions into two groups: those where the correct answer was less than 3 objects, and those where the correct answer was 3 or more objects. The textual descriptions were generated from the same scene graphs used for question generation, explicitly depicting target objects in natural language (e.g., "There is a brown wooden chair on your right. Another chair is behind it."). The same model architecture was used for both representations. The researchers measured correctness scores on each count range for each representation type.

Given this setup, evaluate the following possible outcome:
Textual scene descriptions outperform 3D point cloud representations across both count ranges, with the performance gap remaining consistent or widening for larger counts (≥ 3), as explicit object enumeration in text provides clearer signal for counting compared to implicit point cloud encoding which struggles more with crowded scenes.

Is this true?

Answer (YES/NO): NO